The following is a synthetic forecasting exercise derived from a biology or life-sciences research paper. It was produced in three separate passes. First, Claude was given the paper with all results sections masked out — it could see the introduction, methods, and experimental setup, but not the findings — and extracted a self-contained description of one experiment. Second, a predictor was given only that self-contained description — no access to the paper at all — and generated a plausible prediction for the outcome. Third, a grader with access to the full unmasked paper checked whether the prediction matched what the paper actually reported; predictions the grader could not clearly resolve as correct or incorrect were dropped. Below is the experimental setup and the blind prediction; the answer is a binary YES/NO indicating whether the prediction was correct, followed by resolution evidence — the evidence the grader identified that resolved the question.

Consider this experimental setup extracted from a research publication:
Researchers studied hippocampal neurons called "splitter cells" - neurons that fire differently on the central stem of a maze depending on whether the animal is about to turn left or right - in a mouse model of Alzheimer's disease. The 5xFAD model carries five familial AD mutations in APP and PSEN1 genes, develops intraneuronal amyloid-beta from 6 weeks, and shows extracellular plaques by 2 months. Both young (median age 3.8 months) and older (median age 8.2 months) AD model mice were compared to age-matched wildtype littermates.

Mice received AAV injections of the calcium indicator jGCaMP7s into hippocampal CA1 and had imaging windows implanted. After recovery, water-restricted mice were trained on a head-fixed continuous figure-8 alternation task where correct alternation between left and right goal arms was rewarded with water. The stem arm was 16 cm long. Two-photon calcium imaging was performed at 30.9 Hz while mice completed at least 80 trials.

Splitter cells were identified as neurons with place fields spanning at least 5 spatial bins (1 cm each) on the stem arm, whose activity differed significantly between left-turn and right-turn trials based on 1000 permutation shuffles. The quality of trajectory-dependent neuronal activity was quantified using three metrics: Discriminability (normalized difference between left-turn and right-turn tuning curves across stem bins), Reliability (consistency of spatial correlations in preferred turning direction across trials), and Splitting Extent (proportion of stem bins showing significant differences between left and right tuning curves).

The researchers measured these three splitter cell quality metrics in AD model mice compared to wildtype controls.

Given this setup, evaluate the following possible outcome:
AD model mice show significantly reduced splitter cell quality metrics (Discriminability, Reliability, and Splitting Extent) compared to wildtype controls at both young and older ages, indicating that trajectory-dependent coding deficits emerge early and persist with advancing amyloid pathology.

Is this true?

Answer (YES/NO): YES